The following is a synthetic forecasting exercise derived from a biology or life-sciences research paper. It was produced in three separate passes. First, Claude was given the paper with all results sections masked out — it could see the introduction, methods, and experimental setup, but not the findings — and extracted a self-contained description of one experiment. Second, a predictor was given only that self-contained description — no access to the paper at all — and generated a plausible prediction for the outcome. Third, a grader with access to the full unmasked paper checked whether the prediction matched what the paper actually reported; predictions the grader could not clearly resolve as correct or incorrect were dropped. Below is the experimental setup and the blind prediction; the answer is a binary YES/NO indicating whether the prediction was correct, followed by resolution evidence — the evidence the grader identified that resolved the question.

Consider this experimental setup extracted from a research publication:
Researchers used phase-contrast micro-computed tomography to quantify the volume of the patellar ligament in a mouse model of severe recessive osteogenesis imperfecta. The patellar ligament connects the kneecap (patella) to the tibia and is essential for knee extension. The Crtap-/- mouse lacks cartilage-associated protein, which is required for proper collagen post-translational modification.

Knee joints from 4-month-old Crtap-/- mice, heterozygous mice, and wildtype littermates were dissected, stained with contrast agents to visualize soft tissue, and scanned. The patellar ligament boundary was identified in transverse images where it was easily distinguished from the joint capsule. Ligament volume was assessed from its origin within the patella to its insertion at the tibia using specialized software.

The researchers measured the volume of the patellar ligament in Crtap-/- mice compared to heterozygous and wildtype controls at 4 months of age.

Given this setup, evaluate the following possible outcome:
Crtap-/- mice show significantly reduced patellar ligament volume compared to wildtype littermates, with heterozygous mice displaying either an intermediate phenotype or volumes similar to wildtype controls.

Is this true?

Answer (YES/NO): YES